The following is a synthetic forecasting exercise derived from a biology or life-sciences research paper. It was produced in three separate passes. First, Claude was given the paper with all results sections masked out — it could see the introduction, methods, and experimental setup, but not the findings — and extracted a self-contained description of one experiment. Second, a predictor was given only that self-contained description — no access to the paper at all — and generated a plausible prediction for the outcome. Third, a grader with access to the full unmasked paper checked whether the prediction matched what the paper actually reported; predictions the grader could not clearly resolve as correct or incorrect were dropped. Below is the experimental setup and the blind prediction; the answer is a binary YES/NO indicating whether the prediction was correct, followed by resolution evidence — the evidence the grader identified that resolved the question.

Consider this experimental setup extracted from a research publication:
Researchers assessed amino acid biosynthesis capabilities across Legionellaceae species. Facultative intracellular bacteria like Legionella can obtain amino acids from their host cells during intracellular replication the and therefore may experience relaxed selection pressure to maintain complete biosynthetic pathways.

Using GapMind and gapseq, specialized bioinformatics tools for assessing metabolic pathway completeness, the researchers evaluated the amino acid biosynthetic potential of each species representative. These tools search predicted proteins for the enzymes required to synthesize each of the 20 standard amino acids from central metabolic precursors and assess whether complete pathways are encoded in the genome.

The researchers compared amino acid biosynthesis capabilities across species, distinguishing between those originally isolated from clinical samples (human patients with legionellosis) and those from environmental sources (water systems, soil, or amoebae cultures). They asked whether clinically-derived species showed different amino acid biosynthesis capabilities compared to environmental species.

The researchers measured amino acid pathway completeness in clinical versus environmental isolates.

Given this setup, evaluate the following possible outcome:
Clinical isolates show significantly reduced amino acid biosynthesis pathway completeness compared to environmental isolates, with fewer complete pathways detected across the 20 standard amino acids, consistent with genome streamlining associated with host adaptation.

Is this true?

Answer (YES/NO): NO